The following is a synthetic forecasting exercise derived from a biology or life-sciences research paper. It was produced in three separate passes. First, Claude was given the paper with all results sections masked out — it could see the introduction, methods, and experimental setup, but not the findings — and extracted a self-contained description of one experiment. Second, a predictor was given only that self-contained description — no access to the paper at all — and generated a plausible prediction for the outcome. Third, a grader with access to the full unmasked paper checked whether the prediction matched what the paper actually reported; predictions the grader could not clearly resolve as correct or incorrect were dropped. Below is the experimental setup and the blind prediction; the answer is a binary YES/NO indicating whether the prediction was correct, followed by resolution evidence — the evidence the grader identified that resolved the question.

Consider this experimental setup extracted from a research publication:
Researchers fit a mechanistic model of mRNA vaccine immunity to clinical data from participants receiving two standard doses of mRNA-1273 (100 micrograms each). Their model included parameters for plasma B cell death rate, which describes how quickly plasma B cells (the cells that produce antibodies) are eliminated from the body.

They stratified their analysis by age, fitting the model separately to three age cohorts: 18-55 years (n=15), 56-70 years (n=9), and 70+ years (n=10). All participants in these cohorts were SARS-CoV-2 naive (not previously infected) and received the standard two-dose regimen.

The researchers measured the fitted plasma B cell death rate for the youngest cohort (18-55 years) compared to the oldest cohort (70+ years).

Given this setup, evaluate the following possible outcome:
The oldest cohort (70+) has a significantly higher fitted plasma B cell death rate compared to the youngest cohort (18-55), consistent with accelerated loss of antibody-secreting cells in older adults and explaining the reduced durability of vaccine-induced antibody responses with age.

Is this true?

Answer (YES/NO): YES